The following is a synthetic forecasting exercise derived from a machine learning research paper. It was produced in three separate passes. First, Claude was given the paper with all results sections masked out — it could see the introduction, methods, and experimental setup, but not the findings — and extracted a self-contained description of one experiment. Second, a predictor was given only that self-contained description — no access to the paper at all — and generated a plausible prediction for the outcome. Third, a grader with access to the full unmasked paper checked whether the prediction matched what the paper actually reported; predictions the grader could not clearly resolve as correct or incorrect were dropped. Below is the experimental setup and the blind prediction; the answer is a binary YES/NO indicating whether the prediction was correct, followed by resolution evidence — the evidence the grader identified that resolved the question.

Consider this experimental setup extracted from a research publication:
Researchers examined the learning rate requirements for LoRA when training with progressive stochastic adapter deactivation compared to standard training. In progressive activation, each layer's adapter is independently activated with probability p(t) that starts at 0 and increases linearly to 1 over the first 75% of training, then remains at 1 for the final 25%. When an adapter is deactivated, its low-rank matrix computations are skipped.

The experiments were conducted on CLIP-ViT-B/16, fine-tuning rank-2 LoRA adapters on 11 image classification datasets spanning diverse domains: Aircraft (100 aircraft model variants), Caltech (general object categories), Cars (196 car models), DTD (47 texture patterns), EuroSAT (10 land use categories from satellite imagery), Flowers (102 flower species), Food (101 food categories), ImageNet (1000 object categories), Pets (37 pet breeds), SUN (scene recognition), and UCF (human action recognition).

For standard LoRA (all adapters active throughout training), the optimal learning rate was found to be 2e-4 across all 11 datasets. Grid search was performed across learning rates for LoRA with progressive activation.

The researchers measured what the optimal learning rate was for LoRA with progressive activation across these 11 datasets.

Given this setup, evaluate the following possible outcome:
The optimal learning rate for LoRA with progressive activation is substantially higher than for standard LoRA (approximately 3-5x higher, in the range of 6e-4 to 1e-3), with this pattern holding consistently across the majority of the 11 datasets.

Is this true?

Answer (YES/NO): NO